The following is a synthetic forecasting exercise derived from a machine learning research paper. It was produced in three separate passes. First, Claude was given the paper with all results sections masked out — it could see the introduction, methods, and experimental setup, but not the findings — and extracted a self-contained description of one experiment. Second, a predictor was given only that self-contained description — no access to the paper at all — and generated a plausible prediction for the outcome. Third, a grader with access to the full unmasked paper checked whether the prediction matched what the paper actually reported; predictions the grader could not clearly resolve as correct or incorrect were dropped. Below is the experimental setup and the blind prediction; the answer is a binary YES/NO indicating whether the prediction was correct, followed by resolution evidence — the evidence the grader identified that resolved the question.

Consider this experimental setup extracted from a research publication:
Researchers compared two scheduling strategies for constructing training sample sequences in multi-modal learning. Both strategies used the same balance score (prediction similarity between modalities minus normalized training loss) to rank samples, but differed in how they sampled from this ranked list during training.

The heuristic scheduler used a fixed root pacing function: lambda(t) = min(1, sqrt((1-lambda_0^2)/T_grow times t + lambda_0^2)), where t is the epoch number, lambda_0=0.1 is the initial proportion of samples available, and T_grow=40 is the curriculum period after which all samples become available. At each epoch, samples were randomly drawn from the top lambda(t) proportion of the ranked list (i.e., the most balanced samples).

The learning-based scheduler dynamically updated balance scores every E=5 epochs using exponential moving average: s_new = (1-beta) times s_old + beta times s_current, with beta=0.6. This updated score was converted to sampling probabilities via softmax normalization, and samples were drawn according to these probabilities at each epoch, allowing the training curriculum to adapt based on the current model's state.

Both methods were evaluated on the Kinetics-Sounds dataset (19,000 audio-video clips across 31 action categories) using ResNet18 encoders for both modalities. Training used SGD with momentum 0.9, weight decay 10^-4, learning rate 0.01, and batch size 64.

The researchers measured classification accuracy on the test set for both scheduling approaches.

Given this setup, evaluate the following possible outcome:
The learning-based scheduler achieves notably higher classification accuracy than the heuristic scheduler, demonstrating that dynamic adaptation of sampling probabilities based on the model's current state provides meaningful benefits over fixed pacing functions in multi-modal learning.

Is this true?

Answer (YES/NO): NO